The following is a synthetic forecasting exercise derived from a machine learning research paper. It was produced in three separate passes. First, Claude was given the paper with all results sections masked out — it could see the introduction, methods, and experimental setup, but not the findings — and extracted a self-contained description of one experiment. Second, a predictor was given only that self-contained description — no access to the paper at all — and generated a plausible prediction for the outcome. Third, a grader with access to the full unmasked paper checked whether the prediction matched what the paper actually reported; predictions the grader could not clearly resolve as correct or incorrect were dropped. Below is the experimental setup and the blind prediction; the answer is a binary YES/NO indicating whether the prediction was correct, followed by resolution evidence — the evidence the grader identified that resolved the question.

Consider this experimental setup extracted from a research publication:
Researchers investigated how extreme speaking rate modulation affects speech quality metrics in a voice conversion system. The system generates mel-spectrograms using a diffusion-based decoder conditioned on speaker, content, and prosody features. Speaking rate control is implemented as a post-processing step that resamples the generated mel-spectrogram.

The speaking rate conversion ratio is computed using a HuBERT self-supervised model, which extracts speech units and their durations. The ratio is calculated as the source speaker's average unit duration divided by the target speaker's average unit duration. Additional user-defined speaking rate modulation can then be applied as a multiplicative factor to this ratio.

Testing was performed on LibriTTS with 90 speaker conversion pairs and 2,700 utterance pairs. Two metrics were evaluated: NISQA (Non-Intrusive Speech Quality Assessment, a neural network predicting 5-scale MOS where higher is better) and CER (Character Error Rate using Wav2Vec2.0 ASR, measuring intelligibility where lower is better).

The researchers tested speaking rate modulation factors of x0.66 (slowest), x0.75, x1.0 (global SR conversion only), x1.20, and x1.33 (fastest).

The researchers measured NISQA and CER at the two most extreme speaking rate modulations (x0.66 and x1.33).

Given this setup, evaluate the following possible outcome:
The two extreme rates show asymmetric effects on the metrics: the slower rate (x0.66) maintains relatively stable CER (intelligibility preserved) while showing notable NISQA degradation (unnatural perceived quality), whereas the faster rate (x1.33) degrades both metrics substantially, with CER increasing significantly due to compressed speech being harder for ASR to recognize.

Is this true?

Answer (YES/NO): NO